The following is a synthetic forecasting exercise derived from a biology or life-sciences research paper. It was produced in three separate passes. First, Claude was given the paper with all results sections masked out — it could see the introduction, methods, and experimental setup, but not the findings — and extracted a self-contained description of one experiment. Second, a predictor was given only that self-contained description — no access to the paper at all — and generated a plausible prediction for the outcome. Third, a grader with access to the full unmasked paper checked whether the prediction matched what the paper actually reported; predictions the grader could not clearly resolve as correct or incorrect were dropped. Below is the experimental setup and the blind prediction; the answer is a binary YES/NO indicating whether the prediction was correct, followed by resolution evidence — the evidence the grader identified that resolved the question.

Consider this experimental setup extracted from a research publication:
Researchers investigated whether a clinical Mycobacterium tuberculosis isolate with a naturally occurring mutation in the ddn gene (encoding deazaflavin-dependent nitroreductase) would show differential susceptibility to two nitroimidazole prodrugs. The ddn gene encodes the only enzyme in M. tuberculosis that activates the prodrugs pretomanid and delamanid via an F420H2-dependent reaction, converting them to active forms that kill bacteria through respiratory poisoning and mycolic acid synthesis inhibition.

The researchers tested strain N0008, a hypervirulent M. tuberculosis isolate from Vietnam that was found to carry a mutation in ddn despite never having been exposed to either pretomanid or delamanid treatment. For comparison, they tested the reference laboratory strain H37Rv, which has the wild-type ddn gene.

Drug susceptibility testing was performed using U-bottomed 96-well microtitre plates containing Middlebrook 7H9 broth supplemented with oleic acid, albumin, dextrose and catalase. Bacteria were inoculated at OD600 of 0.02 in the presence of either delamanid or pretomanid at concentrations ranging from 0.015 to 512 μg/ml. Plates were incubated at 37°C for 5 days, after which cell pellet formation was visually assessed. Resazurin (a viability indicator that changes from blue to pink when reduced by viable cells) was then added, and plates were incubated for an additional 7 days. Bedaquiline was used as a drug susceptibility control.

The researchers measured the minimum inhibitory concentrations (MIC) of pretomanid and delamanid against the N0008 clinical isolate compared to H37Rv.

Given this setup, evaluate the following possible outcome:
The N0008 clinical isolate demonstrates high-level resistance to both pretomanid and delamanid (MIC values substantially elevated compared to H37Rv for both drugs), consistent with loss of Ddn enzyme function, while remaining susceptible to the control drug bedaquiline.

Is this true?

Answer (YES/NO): NO